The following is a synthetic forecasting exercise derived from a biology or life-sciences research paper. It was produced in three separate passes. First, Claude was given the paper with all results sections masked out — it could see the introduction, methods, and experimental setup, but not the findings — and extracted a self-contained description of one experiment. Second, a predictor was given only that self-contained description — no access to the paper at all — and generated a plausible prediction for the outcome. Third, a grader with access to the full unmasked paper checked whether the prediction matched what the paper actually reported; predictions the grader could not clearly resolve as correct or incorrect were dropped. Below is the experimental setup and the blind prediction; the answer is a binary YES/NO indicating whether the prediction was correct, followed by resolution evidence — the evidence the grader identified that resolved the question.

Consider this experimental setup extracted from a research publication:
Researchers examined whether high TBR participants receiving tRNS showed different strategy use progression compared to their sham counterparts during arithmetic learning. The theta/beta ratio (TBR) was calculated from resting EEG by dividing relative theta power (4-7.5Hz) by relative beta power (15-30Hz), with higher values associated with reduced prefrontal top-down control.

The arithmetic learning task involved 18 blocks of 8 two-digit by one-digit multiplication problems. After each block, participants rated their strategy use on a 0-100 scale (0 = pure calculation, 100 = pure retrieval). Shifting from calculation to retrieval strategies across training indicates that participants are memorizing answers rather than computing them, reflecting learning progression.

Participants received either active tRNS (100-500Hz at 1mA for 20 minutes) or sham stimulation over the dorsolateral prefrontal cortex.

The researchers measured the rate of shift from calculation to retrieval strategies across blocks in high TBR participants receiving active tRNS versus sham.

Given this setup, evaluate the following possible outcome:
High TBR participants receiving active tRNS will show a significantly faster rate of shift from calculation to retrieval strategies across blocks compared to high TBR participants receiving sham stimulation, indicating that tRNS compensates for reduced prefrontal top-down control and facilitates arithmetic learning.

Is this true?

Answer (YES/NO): YES